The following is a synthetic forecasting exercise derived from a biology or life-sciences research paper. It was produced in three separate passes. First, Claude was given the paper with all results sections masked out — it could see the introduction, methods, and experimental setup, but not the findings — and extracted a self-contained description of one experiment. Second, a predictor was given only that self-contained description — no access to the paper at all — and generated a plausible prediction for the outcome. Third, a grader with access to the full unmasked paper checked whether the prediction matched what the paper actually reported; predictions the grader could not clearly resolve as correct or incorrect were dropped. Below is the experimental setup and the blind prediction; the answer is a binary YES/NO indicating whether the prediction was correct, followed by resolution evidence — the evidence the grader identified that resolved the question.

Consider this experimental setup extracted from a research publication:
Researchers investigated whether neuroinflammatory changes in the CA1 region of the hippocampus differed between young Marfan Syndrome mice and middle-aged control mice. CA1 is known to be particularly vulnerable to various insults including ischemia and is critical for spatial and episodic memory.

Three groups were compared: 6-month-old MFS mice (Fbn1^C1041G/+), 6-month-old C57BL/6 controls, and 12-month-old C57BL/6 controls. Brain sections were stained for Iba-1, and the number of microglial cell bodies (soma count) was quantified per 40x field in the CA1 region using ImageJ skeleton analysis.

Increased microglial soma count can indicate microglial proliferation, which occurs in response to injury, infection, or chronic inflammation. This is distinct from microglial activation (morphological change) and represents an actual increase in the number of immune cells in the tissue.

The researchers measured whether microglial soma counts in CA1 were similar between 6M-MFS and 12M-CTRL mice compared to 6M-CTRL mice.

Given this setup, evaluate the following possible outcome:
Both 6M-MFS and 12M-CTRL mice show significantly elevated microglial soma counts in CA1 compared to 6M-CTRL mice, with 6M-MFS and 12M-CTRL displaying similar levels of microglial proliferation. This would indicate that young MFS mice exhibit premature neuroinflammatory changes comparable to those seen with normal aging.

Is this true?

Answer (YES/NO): YES